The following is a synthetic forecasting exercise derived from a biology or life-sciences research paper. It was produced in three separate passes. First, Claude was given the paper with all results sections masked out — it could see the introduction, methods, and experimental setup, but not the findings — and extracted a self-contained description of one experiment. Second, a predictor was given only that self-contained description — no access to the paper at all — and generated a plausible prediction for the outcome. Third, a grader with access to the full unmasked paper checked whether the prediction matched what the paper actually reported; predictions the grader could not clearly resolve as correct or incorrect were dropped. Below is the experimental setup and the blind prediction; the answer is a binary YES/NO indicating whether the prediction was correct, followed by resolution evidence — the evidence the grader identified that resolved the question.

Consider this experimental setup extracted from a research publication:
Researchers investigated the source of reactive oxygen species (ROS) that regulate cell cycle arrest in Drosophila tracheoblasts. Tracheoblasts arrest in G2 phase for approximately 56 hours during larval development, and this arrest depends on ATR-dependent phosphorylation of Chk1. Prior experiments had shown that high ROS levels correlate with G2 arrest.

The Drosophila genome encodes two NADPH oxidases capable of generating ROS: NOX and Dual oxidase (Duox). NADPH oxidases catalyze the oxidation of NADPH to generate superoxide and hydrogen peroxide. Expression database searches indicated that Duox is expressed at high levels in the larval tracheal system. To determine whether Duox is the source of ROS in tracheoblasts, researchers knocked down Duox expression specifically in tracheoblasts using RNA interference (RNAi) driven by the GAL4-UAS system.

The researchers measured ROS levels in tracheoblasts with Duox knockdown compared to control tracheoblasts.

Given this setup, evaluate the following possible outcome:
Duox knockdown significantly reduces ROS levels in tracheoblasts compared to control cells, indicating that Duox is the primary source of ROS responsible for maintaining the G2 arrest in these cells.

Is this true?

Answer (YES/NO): YES